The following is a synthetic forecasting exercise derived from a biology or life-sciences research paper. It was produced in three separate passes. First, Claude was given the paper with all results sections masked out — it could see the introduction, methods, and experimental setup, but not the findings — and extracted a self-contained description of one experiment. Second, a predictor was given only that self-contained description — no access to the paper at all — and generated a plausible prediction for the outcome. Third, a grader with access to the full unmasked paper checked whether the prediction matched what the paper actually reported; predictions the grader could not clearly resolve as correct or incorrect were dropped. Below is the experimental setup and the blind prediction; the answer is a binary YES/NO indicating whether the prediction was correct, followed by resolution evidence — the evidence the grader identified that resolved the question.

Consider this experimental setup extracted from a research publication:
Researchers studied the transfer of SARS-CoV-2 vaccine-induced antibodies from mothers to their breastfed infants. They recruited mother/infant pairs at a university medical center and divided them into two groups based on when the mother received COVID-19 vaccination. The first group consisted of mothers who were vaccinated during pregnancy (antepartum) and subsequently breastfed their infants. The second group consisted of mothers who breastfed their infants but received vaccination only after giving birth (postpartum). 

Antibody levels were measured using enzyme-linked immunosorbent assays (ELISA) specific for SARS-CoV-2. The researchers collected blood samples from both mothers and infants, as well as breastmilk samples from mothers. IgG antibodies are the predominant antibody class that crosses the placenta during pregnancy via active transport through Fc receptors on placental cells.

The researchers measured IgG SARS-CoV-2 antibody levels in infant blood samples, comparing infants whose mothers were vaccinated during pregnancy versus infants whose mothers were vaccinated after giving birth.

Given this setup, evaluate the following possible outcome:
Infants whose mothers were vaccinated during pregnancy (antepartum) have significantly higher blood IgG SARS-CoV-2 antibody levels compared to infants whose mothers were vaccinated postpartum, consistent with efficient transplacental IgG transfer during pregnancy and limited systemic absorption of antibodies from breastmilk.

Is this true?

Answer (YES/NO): YES